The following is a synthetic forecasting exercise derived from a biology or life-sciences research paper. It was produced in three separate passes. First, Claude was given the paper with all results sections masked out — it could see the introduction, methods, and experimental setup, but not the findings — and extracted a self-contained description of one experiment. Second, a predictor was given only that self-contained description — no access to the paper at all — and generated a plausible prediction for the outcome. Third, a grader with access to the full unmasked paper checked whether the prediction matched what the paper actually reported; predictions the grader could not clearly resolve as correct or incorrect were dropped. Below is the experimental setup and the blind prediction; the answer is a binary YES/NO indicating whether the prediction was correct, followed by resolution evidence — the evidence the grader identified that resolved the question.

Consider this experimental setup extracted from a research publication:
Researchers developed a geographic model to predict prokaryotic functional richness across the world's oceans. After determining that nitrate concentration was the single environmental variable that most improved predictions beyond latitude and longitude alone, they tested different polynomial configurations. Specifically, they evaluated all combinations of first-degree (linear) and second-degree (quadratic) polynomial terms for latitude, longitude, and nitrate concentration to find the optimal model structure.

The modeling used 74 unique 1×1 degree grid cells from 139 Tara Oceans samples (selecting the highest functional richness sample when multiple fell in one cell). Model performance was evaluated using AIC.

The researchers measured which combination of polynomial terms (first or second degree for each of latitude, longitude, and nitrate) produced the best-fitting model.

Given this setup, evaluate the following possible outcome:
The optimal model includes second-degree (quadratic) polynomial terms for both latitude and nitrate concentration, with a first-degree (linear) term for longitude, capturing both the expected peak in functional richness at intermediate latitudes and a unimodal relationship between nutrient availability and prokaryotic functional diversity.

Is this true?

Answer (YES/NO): NO